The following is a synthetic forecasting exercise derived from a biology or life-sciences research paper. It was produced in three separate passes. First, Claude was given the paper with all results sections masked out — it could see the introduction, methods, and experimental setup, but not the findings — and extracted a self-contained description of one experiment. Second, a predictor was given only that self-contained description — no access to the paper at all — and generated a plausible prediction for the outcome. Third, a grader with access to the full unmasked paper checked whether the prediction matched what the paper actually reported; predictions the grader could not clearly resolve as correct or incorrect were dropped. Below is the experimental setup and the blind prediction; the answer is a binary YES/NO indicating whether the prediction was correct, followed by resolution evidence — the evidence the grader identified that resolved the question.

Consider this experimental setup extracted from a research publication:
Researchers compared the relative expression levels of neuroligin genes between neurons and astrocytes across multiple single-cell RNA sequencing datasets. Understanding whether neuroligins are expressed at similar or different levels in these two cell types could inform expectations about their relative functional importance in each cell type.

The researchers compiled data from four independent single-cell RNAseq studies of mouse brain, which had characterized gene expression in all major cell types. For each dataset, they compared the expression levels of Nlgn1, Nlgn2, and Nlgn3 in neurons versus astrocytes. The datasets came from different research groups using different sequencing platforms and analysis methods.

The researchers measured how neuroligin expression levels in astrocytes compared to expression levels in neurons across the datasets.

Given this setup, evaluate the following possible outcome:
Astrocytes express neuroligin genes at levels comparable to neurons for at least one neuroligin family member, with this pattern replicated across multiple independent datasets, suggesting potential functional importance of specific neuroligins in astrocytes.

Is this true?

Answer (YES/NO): YES